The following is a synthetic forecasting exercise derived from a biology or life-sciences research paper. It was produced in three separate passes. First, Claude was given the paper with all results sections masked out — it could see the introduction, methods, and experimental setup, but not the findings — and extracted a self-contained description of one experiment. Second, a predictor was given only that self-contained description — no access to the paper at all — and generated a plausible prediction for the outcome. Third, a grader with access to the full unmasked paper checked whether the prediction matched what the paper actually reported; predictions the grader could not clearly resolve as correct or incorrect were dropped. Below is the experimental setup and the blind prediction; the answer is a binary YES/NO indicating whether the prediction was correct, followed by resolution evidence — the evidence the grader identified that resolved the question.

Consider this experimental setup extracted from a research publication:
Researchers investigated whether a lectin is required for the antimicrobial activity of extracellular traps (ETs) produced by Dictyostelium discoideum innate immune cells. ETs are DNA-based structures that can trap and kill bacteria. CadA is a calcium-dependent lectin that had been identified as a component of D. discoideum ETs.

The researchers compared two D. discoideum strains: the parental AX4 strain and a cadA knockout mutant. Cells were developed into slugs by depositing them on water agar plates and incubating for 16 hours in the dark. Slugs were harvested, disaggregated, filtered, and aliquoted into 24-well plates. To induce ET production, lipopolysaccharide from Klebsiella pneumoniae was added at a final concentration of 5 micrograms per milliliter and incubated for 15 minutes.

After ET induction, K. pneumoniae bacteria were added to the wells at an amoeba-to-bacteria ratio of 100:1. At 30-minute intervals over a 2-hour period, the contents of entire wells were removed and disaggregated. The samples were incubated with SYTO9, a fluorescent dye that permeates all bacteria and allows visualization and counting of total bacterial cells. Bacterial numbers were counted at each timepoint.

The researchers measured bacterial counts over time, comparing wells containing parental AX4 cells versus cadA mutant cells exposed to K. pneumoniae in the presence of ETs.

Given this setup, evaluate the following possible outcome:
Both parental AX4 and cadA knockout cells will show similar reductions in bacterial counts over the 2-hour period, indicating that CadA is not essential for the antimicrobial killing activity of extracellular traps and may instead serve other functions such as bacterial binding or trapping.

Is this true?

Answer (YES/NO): NO